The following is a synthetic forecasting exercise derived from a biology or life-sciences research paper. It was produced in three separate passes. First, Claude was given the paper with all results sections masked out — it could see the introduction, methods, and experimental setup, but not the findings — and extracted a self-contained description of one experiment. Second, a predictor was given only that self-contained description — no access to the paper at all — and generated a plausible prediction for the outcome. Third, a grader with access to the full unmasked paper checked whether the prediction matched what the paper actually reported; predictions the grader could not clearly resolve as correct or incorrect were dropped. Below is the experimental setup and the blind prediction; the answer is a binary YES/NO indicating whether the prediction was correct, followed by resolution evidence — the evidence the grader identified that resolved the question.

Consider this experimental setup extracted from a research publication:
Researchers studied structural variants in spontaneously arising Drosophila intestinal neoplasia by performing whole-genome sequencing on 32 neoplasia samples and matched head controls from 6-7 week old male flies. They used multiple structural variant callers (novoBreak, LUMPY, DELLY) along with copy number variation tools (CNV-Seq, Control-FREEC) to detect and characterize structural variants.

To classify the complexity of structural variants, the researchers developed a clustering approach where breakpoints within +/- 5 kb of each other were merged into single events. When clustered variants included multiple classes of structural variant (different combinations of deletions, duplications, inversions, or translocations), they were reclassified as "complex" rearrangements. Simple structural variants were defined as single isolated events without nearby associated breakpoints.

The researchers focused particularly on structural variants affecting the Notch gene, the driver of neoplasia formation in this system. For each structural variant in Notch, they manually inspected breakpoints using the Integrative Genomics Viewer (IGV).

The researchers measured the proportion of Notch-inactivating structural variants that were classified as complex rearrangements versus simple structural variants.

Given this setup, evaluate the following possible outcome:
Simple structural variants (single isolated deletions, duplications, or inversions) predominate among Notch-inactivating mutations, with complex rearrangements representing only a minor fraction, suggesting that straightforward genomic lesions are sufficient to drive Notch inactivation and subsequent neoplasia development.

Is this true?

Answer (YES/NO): YES